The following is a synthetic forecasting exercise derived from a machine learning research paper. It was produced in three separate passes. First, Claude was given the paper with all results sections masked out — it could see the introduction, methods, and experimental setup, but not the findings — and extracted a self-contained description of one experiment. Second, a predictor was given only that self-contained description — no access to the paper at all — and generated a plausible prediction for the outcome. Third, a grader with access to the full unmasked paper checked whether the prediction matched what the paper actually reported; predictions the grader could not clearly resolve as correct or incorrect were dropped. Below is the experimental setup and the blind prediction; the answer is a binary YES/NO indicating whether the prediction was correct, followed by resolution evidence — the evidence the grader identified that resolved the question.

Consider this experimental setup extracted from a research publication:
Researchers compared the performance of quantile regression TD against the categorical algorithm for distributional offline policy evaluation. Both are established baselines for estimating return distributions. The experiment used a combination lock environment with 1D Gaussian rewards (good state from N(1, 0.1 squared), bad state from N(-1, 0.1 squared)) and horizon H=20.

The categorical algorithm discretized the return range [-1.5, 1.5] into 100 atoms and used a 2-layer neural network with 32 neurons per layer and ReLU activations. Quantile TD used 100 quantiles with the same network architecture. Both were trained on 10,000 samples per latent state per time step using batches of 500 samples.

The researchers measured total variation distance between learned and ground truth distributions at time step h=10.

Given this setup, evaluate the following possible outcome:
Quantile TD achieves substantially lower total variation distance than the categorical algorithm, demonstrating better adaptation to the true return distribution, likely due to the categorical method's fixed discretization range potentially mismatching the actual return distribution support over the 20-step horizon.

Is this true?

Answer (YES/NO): NO